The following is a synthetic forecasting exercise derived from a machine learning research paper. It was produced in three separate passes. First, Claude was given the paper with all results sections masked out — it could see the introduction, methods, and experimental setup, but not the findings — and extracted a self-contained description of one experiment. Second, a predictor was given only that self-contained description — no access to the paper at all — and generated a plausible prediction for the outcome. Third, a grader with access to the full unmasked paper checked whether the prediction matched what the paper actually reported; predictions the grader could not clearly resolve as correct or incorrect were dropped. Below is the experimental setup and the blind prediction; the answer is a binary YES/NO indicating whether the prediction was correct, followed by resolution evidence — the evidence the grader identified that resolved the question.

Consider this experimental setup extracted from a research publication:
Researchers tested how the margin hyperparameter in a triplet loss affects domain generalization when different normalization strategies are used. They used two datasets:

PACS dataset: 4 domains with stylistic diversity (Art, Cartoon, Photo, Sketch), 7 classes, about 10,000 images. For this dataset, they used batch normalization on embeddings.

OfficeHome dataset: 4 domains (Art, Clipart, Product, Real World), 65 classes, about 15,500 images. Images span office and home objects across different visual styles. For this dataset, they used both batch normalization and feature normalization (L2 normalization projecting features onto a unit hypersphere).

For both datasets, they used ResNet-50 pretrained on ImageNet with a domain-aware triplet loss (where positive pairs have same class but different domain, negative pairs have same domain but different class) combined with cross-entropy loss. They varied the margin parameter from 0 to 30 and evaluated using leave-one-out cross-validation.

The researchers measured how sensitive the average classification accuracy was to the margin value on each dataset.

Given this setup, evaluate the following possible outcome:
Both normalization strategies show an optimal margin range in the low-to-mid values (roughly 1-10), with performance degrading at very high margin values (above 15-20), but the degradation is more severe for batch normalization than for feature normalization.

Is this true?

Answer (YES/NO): NO